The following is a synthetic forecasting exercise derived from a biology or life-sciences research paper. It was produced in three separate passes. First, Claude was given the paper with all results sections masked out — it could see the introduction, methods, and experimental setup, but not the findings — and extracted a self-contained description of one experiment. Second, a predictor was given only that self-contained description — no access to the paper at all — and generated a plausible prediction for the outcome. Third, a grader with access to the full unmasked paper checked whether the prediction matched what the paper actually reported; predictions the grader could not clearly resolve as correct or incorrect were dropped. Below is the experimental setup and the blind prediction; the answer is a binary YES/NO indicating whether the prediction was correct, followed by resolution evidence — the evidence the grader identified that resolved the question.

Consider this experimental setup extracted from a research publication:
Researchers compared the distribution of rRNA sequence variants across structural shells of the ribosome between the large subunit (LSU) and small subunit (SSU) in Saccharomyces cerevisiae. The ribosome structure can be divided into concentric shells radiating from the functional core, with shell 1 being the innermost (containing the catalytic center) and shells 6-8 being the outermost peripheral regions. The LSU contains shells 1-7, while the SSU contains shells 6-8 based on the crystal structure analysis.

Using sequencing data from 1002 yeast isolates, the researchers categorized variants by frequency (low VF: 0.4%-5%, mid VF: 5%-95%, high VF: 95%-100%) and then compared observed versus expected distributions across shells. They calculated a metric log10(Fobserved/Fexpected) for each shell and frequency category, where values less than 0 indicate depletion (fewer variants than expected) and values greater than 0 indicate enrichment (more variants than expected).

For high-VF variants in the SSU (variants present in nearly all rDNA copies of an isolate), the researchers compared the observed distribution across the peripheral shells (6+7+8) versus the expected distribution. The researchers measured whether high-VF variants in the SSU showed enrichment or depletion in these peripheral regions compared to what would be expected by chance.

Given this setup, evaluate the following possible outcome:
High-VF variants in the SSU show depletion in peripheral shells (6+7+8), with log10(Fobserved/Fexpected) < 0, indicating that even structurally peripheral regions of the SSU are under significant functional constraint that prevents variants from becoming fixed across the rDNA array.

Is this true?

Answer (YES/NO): NO